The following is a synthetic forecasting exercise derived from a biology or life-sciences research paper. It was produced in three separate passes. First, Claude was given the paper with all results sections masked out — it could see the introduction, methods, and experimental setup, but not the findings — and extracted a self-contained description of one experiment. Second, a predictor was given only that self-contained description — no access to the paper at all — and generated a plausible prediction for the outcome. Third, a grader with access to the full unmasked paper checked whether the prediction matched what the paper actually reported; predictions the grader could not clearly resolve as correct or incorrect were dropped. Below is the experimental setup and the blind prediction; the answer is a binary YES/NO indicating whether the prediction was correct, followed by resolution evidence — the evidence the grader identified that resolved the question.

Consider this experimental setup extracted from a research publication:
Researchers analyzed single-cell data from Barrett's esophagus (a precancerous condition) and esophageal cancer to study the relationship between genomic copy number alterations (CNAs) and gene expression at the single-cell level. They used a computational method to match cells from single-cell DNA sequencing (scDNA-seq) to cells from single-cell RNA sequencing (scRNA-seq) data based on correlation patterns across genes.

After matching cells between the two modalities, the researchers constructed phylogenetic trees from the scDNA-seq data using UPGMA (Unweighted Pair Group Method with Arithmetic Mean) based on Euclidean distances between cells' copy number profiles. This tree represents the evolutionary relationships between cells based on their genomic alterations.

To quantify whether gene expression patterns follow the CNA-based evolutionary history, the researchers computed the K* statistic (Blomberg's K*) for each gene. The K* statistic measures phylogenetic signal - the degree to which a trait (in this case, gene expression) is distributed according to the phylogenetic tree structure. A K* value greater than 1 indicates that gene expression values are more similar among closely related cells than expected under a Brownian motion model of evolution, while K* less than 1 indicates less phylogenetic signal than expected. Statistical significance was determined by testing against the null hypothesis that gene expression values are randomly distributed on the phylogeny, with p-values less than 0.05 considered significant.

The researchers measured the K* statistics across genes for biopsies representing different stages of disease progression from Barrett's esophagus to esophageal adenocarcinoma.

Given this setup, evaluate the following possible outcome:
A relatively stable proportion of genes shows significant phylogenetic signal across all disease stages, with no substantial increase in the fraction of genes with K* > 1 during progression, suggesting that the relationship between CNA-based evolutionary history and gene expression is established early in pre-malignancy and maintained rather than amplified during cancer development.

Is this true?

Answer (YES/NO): NO